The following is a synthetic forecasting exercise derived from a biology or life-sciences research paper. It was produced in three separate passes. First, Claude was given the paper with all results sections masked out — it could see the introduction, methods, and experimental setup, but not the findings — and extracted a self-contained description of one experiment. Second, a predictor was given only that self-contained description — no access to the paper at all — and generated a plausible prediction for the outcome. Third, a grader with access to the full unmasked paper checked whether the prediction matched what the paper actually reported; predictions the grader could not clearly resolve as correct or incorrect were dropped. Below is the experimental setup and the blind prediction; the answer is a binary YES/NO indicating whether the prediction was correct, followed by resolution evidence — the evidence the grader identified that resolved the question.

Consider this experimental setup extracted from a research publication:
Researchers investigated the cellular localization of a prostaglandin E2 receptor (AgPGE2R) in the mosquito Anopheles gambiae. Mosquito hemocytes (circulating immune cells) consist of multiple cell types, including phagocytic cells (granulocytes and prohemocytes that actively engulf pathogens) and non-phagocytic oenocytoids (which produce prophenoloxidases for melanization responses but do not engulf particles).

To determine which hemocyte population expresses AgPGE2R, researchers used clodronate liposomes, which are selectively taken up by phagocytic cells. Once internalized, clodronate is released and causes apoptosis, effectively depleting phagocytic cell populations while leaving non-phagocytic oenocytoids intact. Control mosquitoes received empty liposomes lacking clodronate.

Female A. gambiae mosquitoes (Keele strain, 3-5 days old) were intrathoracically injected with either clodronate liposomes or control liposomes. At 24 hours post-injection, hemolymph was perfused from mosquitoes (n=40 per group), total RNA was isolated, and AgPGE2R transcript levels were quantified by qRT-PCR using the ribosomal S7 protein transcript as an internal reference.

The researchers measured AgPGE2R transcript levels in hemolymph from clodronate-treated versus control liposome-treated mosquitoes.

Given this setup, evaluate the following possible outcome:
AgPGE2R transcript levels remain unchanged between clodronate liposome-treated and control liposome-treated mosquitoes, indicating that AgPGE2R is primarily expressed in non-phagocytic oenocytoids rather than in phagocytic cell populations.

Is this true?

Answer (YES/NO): YES